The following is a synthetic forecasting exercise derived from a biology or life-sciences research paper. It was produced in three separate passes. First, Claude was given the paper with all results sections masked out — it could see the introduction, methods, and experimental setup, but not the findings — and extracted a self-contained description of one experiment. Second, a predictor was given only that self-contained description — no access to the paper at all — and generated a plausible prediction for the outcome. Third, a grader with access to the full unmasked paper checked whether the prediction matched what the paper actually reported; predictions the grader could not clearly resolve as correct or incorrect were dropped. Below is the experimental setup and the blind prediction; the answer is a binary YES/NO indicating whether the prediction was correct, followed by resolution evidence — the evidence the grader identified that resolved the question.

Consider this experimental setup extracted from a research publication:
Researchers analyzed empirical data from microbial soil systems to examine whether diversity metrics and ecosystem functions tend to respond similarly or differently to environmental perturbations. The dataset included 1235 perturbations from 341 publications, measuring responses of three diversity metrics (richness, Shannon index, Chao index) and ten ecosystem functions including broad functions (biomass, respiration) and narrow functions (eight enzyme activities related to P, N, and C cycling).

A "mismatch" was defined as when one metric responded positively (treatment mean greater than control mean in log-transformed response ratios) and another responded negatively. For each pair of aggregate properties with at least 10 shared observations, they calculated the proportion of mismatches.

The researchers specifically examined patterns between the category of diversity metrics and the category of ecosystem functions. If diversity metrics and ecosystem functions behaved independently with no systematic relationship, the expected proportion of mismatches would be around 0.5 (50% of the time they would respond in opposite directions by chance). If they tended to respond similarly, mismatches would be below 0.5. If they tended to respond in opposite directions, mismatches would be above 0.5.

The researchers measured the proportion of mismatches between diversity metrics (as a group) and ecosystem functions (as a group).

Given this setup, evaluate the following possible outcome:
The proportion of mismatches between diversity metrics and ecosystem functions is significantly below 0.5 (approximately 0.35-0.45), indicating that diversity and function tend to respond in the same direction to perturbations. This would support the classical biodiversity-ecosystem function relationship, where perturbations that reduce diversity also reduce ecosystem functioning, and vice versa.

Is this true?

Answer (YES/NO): NO